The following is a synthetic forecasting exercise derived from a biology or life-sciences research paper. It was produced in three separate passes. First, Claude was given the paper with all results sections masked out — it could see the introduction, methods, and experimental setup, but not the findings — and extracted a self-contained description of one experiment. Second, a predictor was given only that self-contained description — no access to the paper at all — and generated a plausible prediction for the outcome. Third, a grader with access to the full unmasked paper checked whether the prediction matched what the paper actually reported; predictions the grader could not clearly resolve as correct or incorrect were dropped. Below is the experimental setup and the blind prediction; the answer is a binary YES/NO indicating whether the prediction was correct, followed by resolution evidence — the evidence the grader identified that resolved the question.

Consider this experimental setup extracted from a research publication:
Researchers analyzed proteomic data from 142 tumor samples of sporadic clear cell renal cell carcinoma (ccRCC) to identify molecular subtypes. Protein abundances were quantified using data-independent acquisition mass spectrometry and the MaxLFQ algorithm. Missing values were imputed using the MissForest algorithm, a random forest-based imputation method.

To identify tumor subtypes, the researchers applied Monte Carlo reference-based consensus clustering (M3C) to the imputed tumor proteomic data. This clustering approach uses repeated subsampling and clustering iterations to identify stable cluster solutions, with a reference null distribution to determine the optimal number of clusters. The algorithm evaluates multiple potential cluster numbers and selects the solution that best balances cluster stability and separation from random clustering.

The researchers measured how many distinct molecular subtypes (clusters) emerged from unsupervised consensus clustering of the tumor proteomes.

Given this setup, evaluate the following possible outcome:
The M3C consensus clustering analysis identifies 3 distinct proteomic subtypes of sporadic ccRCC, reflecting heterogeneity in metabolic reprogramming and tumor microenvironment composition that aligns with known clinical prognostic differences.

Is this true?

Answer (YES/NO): NO